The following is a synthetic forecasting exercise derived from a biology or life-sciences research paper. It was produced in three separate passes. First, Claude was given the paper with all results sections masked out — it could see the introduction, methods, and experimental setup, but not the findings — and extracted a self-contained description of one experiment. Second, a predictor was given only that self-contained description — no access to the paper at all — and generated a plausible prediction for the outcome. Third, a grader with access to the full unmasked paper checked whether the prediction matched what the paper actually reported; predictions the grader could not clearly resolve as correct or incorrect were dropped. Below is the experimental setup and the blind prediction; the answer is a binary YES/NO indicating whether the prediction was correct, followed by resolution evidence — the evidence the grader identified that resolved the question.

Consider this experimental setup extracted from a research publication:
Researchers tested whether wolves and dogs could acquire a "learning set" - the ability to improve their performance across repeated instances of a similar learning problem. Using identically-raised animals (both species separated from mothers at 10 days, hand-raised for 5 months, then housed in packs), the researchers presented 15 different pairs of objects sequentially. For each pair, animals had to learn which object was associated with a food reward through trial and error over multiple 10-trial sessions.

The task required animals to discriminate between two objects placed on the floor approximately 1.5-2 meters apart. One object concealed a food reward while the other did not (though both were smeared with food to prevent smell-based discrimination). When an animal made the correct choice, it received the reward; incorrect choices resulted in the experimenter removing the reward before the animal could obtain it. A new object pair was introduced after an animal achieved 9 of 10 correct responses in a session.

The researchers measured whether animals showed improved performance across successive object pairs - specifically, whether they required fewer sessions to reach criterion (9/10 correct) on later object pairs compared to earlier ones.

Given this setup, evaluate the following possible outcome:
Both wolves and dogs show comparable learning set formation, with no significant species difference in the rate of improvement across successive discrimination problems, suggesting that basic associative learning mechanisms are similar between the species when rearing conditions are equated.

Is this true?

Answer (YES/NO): YES